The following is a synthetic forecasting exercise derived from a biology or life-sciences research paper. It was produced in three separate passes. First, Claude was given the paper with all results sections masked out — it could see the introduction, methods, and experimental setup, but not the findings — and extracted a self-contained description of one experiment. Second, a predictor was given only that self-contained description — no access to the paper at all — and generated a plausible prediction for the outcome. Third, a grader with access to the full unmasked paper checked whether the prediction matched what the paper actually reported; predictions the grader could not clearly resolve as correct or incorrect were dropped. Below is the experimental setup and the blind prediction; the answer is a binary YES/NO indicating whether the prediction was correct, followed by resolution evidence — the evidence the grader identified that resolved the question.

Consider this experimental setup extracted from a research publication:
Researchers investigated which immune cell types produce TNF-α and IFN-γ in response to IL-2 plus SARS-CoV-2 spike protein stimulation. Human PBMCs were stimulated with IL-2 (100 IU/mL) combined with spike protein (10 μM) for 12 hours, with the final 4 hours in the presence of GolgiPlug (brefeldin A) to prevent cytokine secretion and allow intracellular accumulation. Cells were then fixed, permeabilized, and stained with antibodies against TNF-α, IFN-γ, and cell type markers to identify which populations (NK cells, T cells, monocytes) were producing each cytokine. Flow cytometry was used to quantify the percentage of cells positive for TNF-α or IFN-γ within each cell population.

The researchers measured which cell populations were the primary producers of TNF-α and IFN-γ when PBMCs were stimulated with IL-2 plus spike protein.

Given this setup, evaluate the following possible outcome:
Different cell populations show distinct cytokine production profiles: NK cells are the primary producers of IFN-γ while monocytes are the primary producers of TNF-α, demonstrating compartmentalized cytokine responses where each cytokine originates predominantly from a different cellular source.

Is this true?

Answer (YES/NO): NO